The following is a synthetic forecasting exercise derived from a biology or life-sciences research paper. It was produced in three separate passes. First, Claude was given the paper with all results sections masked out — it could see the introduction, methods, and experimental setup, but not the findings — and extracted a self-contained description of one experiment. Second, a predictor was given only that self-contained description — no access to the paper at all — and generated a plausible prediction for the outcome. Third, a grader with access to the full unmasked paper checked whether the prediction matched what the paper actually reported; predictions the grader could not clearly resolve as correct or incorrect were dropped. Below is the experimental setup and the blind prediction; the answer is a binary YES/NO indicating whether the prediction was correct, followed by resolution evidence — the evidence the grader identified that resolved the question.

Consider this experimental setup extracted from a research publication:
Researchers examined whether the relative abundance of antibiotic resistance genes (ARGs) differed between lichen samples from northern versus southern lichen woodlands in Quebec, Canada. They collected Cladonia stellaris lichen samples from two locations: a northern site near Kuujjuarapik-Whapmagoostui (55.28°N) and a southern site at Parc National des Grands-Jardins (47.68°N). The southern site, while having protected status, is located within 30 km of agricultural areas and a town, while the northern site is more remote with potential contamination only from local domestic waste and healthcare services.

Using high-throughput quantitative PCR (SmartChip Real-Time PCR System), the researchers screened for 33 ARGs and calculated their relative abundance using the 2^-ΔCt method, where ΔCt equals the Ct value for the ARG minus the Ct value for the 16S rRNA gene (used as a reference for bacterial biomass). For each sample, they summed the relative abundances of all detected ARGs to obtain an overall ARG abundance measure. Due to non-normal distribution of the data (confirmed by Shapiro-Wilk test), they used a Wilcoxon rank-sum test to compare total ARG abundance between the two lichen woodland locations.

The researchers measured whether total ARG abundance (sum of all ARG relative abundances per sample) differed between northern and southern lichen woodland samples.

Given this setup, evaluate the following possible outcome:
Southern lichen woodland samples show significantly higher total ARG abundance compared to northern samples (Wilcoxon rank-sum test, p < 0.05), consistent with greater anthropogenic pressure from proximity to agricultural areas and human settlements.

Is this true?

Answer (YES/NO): NO